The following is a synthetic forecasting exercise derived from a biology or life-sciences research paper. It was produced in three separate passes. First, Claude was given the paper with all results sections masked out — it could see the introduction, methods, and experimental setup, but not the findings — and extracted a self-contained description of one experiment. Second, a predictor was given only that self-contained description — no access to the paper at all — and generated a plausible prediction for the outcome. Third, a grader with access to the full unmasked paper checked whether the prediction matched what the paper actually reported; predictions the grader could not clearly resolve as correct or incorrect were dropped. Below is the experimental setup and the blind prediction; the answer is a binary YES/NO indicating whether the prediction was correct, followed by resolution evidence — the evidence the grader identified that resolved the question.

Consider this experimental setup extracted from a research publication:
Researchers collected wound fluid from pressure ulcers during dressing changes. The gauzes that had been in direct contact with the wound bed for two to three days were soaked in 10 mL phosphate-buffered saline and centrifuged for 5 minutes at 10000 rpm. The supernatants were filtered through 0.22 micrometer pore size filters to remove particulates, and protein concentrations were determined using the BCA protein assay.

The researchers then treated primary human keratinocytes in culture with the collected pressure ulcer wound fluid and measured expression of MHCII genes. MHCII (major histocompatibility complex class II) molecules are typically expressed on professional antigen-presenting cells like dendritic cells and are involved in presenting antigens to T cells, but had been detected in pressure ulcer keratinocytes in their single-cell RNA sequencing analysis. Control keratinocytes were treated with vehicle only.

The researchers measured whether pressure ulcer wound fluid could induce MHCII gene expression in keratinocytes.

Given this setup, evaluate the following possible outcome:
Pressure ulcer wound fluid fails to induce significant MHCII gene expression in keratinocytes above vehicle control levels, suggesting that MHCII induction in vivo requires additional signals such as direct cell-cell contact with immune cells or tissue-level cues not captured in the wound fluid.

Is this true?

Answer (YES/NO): NO